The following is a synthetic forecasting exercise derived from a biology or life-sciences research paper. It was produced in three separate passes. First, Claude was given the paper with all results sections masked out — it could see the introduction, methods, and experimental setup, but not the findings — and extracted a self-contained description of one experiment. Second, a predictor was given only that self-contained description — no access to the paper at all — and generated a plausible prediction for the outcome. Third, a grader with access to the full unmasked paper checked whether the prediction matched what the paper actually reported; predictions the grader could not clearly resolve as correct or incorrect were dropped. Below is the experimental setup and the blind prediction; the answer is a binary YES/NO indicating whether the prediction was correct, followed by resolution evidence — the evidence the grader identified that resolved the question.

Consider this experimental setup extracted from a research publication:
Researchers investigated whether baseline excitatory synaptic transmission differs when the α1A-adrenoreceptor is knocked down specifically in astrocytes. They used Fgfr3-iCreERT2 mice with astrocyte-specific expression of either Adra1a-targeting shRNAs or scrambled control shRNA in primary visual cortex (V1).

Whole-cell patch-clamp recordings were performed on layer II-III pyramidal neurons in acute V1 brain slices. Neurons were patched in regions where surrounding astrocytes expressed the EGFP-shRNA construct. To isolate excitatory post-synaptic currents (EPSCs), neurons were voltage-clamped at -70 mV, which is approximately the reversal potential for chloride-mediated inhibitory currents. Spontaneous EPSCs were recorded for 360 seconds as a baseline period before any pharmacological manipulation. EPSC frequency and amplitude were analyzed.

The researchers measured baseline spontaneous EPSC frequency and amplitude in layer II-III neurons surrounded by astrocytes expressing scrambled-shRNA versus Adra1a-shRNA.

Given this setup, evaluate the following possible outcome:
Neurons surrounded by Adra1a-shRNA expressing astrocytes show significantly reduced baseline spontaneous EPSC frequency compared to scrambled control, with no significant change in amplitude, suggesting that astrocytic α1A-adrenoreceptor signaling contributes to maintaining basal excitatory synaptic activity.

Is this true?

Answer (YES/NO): NO